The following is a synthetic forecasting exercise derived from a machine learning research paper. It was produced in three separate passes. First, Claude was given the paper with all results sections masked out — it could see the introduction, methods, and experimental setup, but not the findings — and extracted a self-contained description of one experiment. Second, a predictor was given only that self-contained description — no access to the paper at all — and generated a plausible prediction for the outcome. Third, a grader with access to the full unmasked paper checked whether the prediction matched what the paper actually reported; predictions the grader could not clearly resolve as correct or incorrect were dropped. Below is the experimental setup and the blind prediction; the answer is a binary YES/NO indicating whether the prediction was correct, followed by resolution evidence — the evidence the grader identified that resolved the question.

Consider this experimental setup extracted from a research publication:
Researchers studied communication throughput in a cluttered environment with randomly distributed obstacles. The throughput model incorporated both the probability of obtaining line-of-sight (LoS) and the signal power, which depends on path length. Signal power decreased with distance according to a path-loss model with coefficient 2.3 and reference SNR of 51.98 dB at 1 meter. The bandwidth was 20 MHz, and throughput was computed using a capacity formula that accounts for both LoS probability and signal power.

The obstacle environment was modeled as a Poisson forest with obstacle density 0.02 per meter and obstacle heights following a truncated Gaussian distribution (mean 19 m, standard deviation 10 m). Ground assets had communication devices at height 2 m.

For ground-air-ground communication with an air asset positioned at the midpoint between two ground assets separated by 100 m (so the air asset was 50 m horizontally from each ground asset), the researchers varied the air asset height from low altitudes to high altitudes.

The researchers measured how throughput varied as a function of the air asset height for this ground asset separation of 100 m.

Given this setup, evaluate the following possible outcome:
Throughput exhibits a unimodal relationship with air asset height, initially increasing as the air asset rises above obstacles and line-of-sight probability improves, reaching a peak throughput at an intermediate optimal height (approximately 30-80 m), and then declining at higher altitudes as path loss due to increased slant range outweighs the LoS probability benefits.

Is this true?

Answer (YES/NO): NO